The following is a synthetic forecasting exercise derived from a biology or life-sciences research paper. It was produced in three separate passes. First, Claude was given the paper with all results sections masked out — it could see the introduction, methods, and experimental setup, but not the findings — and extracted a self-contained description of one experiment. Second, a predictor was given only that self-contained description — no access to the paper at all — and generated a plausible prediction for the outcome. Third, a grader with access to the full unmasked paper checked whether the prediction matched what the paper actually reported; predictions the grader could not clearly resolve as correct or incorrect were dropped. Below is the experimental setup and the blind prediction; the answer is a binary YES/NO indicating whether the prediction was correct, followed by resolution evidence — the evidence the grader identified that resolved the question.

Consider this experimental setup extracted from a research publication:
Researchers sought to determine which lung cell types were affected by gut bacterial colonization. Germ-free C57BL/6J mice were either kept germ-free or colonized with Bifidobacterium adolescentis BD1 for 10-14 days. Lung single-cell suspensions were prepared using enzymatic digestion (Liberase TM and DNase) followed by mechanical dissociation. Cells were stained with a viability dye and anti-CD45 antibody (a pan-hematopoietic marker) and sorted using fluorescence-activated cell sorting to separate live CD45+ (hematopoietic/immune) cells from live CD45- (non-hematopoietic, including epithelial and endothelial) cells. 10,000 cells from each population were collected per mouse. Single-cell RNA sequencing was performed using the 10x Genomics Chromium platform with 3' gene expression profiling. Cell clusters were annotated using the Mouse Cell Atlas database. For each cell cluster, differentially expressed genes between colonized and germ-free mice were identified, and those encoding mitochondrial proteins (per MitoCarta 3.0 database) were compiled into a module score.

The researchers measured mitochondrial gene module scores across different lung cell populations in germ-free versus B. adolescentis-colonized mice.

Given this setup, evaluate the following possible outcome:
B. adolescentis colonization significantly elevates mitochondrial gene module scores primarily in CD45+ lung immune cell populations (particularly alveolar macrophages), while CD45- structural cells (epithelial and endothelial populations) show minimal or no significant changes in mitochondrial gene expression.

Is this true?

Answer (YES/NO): NO